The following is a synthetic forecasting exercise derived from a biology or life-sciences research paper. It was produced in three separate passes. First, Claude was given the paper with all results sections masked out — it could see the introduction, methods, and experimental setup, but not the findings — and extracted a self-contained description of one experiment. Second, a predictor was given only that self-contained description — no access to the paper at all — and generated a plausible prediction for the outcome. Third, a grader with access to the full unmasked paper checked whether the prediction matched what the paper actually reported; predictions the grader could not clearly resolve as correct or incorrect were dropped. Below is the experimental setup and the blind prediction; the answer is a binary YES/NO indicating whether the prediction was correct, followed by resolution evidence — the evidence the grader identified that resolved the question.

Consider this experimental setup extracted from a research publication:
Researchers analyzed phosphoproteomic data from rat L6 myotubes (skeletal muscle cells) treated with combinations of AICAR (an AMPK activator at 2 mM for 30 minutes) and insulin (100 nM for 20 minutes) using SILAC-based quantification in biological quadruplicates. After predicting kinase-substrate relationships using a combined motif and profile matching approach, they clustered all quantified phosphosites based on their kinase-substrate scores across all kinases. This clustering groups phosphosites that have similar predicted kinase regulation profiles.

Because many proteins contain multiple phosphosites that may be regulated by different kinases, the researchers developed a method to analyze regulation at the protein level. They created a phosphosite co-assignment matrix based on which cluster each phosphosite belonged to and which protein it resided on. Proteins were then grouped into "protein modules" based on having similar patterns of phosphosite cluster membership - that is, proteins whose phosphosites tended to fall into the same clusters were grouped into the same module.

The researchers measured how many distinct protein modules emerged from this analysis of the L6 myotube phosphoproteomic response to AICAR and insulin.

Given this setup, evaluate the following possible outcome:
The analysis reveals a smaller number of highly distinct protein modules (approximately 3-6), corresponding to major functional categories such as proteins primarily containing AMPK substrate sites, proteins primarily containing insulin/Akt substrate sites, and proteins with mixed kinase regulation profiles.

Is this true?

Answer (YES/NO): YES